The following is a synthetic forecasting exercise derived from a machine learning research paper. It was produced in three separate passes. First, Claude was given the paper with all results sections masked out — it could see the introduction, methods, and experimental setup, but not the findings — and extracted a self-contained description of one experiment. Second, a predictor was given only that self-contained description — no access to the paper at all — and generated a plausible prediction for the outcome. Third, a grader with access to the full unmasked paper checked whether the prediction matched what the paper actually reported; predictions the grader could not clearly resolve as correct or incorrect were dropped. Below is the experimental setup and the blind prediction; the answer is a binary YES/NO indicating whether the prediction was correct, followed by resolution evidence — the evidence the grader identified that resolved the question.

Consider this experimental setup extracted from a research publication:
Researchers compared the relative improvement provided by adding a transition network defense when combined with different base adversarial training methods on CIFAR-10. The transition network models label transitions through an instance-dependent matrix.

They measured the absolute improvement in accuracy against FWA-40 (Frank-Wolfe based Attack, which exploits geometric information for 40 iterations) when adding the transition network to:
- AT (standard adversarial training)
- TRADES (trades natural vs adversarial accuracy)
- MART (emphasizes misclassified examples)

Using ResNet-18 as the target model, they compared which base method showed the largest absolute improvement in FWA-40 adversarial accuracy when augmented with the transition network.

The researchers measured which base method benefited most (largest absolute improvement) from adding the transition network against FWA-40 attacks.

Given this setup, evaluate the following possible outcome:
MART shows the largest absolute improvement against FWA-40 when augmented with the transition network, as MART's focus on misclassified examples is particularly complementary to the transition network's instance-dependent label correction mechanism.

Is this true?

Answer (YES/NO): NO